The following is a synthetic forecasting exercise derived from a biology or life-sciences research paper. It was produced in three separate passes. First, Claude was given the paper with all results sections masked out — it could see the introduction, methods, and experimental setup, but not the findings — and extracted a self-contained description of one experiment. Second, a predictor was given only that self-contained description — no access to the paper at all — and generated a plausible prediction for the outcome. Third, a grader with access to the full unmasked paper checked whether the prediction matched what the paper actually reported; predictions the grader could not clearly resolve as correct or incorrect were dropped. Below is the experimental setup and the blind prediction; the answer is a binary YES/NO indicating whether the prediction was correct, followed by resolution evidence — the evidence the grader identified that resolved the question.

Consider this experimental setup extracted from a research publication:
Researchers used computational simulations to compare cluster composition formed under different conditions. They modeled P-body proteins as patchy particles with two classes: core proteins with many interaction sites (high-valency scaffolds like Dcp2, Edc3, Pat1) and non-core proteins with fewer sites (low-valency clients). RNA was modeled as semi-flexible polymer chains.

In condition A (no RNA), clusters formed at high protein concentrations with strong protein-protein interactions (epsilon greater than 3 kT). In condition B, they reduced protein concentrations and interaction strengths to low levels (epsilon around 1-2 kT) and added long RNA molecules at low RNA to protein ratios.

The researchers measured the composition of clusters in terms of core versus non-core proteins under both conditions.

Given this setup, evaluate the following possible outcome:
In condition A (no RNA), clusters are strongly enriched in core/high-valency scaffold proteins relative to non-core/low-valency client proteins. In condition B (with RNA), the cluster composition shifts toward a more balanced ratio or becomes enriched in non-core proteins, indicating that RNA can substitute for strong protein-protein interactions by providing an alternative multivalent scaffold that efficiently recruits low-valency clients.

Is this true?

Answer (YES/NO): YES